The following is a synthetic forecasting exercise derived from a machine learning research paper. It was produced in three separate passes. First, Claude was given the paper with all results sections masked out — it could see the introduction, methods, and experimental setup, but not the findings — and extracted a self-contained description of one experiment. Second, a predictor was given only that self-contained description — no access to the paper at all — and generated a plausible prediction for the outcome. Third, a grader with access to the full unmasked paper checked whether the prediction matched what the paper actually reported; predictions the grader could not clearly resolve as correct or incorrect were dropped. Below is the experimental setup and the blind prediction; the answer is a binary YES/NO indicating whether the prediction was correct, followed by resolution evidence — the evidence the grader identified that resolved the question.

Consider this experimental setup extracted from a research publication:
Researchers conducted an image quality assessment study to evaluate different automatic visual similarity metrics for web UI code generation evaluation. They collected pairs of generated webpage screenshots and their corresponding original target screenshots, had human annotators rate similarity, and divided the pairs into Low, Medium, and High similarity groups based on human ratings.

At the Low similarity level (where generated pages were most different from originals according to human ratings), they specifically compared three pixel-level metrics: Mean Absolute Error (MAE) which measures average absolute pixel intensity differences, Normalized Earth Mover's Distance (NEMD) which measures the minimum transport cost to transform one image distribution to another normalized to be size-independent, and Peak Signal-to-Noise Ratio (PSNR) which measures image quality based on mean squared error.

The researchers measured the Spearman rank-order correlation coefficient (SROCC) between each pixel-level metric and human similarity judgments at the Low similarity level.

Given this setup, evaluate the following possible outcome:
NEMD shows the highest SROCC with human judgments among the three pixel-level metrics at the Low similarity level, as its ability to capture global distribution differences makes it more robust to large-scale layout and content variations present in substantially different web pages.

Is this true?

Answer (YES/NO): YES